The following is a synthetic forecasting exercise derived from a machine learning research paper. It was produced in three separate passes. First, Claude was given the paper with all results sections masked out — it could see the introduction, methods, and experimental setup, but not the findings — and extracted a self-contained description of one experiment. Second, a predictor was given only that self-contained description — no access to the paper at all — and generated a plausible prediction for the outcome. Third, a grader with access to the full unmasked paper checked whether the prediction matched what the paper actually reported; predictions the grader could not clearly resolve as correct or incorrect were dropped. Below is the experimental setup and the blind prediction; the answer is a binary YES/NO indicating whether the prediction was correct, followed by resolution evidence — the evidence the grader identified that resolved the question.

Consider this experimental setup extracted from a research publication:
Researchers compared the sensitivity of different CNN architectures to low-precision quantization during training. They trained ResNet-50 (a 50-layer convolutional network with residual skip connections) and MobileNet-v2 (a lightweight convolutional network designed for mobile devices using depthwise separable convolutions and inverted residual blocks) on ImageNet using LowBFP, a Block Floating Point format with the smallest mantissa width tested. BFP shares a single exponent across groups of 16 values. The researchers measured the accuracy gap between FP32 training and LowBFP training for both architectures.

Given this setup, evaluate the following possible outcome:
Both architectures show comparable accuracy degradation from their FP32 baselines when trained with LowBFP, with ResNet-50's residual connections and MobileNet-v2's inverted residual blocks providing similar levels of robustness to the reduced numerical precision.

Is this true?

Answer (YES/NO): NO